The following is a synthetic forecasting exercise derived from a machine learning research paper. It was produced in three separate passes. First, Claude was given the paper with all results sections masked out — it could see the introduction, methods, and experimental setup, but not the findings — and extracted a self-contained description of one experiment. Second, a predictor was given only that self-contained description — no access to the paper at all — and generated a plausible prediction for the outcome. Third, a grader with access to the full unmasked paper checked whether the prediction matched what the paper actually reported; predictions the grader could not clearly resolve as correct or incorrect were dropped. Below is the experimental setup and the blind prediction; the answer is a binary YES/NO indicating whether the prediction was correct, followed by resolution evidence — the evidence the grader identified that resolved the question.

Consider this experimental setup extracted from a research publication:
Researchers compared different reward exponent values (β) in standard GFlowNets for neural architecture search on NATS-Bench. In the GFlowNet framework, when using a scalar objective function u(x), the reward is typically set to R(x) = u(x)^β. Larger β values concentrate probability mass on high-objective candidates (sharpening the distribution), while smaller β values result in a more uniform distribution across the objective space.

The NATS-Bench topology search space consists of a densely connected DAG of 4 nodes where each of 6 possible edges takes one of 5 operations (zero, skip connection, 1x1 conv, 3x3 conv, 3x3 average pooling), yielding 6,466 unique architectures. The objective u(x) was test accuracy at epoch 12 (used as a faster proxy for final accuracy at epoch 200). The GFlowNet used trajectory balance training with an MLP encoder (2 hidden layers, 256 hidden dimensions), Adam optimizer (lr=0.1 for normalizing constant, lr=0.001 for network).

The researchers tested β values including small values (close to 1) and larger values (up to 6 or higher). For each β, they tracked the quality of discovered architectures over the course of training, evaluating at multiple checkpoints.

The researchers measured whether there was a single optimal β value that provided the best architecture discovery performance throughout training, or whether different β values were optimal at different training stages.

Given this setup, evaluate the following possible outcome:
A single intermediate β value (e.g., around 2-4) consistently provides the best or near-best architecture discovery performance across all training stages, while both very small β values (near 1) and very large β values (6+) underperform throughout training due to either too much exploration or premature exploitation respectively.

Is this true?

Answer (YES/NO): NO